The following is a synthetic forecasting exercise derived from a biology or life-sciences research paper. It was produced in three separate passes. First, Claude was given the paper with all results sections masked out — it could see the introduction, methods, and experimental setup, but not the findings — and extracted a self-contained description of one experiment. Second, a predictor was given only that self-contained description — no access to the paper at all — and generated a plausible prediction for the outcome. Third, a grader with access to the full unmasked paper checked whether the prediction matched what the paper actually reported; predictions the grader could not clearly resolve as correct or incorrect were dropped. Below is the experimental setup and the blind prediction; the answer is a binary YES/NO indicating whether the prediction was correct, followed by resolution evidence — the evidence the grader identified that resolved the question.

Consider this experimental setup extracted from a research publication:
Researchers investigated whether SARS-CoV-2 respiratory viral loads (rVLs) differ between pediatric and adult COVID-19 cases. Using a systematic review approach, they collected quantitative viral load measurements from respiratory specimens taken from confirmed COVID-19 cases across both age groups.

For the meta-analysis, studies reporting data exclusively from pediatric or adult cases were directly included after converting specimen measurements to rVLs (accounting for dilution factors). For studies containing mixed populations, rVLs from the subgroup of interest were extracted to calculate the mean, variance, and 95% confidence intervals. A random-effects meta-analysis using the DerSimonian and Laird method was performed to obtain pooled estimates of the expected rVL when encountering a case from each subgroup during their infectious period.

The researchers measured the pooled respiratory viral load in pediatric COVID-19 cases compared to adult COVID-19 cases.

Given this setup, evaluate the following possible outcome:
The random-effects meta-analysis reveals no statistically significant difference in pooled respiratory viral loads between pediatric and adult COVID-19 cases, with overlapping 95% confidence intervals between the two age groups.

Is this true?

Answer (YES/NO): YES